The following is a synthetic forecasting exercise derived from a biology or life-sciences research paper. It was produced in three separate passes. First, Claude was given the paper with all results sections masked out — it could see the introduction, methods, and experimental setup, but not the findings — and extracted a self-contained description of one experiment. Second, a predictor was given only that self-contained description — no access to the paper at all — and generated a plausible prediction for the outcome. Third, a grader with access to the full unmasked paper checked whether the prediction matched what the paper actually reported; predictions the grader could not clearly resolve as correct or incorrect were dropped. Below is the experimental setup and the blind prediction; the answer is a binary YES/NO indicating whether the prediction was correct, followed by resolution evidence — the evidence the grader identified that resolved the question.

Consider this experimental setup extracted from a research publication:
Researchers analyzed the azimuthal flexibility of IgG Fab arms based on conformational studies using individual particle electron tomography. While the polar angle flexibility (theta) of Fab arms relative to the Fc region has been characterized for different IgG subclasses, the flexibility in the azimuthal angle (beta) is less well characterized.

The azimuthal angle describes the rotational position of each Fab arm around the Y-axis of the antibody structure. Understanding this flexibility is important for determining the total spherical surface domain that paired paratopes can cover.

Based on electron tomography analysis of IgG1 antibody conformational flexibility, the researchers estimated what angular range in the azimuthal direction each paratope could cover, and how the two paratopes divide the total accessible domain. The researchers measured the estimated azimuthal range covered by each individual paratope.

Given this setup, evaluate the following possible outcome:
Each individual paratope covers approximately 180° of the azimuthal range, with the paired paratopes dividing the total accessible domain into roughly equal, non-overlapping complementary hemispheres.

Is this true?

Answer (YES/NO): YES